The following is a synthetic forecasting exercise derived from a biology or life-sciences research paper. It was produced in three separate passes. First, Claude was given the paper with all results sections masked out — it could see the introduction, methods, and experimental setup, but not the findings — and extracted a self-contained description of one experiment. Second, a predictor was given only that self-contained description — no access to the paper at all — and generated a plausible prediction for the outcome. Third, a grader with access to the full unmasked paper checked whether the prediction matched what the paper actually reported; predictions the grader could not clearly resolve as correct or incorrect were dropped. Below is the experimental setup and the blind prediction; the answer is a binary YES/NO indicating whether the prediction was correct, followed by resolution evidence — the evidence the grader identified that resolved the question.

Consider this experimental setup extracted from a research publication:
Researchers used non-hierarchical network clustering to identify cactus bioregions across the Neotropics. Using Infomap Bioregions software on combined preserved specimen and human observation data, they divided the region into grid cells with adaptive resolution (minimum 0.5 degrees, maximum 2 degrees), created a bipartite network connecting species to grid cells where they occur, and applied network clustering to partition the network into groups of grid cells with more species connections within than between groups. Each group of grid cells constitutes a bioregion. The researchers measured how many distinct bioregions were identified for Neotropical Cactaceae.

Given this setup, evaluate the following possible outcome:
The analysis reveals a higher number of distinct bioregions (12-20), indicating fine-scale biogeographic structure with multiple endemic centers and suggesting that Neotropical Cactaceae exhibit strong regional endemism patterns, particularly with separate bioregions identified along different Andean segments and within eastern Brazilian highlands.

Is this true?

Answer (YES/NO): NO